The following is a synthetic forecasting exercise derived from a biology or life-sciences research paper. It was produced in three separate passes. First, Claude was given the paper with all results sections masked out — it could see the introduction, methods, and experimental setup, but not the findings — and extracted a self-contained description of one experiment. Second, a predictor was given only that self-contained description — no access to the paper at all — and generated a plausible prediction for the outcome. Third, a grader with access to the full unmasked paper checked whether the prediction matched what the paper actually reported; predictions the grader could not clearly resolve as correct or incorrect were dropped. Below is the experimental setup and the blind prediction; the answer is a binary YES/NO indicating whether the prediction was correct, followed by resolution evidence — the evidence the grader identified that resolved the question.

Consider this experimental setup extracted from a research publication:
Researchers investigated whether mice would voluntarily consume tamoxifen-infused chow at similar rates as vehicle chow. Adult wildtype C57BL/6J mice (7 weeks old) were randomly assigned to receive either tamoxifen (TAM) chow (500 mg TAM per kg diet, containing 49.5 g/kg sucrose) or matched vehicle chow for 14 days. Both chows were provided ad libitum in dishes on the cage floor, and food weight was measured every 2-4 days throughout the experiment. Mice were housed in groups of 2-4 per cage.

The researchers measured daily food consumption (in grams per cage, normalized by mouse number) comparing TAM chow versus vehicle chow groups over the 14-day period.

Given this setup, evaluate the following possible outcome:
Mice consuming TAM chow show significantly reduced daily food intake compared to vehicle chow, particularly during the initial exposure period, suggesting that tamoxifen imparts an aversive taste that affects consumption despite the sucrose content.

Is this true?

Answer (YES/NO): YES